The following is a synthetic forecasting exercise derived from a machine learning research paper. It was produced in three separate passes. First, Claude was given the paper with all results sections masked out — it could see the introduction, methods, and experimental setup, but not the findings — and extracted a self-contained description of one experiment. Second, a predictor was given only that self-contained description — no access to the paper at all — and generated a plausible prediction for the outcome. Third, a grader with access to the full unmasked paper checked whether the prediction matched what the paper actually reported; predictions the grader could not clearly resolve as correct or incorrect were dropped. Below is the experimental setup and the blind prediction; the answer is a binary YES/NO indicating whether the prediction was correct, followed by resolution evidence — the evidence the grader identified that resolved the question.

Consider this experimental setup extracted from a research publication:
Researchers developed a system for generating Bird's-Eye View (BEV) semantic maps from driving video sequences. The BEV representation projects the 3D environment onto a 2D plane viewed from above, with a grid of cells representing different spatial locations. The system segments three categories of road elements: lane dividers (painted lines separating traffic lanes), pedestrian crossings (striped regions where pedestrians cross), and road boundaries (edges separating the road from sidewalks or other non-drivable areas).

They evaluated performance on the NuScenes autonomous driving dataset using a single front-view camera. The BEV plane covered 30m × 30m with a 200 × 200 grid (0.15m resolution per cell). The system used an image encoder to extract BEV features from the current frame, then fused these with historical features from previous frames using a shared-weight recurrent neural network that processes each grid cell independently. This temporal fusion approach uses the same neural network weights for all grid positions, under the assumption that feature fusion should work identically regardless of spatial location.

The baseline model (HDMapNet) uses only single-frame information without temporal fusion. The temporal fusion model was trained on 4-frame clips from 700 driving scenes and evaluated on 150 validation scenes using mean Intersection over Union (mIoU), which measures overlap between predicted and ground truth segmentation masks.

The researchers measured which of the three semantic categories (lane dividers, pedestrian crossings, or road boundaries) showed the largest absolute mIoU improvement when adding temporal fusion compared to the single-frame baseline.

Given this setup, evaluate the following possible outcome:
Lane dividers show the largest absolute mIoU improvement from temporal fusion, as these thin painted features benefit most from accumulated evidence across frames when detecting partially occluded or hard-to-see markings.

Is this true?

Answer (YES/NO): NO